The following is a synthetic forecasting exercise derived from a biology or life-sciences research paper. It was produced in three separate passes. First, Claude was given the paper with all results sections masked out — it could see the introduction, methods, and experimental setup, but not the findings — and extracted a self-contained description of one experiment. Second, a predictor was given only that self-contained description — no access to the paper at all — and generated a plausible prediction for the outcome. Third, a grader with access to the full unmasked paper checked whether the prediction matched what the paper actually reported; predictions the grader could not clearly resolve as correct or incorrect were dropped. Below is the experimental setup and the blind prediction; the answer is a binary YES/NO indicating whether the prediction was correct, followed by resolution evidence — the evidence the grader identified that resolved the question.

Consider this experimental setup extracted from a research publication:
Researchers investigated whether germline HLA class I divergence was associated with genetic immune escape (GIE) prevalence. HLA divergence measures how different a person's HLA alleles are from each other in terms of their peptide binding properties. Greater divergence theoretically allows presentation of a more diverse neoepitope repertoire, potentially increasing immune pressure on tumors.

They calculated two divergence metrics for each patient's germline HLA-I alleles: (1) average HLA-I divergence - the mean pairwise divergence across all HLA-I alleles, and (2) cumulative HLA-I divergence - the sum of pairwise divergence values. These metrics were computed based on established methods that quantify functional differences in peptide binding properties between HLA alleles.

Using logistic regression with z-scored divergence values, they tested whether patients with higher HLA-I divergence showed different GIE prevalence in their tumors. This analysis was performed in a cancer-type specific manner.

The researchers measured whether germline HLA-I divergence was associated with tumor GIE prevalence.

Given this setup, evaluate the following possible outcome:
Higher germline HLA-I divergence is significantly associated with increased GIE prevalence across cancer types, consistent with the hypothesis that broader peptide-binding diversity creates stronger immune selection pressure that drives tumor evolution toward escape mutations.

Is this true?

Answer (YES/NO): NO